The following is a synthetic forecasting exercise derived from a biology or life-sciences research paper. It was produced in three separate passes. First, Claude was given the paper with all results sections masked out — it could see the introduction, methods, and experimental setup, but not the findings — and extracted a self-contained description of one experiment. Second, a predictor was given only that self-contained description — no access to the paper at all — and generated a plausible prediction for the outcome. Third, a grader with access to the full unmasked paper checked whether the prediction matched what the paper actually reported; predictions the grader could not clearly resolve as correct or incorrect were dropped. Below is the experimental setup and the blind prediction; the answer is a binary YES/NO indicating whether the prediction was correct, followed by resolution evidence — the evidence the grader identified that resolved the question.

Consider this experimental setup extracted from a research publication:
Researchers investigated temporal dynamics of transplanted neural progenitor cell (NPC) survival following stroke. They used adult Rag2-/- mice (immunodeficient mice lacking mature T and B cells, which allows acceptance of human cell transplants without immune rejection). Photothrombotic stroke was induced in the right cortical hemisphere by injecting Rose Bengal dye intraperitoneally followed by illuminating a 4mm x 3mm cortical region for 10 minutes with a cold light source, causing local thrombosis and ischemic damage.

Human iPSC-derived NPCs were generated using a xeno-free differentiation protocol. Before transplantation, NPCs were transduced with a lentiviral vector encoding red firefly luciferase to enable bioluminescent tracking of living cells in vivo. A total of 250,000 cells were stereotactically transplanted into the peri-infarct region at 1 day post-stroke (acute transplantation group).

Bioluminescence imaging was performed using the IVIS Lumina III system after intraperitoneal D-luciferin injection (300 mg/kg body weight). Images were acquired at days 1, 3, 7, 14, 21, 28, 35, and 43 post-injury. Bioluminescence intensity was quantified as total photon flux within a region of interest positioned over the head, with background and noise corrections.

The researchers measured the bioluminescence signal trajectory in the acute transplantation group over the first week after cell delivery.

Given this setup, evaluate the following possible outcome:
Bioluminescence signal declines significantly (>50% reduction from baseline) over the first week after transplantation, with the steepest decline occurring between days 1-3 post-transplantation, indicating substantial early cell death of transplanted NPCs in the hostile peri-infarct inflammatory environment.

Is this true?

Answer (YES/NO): YES